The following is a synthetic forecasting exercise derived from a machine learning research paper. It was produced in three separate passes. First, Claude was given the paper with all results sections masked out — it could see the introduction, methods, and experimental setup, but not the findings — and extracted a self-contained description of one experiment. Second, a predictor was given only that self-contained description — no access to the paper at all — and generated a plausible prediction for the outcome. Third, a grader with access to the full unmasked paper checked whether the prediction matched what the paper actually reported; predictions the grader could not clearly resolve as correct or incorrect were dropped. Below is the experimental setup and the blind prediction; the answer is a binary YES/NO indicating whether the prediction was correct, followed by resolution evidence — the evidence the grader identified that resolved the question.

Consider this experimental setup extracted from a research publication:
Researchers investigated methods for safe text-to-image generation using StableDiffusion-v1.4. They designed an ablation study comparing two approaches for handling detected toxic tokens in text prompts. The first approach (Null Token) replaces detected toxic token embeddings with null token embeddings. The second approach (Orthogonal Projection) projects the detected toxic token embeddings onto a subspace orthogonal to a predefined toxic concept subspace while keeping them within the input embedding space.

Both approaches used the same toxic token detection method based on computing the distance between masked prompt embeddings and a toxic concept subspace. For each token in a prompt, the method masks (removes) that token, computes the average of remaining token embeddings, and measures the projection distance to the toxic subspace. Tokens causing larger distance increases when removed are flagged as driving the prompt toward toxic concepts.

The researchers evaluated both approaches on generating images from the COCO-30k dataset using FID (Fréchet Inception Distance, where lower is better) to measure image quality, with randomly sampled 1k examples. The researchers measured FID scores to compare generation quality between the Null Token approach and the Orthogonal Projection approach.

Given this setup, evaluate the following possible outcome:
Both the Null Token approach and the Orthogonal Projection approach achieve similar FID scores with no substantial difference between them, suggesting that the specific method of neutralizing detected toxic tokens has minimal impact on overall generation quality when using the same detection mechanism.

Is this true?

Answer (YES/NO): NO